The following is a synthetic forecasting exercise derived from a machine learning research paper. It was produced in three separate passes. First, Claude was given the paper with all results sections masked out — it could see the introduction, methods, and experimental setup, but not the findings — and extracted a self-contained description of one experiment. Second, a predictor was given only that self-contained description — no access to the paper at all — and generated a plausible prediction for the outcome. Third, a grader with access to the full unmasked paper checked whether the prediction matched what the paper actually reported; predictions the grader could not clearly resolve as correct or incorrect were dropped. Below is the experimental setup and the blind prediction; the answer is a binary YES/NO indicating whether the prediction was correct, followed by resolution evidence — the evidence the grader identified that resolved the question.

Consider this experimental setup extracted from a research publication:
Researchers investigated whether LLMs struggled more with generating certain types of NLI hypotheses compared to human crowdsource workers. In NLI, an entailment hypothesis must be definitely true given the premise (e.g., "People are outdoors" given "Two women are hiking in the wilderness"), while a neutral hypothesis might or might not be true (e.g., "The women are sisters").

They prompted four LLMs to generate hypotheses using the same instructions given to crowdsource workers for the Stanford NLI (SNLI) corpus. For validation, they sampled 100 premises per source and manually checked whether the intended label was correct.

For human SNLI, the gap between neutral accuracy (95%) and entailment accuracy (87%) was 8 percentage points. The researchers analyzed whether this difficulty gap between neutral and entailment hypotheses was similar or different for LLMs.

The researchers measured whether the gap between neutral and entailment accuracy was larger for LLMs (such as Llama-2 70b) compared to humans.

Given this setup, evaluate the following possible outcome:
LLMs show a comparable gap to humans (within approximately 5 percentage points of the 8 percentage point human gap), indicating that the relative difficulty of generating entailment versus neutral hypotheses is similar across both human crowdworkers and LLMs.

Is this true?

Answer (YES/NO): NO